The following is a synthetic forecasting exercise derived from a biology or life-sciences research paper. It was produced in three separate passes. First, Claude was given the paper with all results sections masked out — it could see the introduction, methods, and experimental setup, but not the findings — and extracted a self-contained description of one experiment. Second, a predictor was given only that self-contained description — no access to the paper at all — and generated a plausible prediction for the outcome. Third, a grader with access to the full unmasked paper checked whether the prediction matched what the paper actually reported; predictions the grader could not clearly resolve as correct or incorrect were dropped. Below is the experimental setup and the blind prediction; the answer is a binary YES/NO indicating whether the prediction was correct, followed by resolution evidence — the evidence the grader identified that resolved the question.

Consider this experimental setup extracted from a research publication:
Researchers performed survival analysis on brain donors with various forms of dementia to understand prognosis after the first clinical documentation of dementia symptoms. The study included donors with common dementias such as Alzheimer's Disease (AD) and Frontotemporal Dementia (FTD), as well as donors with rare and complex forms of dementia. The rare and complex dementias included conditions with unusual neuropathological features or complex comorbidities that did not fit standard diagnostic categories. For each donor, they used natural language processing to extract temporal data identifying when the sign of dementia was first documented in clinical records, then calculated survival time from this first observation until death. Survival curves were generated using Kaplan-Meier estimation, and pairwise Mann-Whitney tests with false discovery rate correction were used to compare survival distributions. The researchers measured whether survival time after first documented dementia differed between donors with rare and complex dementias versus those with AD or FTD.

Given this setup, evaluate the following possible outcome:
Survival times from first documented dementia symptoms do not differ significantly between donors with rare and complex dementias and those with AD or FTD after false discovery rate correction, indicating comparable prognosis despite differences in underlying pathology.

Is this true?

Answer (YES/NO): NO